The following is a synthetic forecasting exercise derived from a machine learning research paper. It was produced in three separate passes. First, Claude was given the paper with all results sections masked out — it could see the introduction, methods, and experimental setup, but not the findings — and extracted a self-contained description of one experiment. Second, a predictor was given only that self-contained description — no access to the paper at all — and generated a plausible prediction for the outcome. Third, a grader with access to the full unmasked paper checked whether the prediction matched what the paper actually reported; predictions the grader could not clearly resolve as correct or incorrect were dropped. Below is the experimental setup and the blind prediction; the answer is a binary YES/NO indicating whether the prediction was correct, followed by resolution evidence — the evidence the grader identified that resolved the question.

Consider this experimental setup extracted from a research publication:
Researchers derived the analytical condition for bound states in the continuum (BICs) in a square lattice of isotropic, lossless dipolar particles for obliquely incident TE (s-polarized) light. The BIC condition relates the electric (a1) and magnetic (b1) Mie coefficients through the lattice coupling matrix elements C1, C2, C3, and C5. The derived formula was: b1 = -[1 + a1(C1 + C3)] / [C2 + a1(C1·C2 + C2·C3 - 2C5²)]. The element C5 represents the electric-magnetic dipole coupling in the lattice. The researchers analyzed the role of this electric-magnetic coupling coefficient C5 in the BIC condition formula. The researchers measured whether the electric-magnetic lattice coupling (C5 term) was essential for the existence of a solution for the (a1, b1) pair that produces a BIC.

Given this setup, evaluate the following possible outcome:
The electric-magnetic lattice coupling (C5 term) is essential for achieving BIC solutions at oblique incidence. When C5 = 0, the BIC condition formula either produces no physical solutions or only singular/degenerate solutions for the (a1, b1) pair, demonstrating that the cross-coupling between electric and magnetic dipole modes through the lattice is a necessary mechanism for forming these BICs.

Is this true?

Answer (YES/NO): YES